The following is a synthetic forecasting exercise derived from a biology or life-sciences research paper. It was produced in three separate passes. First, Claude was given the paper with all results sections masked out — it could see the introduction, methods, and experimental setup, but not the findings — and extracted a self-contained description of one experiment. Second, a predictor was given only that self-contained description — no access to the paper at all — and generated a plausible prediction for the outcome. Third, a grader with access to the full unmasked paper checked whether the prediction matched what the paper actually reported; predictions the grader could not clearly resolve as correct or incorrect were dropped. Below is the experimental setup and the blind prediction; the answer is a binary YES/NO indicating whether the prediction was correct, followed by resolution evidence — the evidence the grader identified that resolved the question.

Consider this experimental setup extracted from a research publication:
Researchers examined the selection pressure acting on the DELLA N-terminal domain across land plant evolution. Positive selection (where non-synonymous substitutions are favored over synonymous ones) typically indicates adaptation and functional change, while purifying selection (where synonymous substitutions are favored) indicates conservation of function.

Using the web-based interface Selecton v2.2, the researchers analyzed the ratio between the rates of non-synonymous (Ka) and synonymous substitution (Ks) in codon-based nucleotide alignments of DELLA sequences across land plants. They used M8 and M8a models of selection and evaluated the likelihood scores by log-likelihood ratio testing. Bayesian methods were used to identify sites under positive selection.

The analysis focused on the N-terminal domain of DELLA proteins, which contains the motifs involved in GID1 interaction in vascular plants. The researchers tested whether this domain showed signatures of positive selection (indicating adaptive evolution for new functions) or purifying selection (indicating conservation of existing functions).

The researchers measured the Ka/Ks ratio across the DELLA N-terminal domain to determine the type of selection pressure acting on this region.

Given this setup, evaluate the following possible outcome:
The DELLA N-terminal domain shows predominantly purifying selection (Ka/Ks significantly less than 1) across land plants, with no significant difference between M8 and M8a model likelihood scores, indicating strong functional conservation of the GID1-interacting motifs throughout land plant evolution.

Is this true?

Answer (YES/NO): YES